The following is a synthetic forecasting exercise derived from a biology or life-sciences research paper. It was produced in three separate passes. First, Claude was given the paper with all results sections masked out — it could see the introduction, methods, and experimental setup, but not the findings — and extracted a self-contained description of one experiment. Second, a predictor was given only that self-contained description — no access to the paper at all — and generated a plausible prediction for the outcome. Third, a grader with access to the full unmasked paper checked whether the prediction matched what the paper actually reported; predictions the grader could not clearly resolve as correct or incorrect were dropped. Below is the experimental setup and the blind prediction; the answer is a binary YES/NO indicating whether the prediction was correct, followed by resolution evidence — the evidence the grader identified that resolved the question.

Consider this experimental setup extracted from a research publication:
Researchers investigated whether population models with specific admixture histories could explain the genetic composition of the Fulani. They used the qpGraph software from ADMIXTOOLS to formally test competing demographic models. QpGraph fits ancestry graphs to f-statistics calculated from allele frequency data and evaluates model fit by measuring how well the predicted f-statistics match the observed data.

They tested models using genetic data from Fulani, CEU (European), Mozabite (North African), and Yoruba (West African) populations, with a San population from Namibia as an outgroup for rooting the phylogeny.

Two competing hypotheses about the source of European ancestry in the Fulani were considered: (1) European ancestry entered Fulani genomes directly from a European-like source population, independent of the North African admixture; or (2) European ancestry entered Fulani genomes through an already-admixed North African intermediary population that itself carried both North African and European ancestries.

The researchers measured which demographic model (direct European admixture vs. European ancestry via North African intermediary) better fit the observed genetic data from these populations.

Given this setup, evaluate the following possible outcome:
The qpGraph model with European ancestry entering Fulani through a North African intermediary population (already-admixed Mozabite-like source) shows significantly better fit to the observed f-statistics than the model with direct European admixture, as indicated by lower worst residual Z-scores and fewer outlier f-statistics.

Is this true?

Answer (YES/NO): NO